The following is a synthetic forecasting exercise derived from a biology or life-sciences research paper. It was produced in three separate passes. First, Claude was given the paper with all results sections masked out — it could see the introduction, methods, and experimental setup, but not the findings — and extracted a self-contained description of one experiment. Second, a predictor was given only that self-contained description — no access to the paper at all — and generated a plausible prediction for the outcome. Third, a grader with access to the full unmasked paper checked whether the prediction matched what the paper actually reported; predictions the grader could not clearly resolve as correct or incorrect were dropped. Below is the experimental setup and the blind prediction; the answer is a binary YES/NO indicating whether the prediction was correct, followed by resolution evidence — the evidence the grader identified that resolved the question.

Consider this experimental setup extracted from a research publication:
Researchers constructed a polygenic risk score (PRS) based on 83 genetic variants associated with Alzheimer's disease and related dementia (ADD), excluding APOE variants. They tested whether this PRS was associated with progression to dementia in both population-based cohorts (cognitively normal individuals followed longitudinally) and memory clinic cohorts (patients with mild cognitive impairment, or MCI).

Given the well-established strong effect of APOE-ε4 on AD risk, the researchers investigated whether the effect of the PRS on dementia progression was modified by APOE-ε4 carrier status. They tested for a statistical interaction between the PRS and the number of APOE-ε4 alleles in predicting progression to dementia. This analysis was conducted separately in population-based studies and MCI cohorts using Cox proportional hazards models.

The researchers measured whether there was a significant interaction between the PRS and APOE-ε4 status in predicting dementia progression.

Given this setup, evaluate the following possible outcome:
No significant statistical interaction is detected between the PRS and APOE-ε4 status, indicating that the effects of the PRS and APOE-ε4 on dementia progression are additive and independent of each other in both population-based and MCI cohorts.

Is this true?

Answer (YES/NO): YES